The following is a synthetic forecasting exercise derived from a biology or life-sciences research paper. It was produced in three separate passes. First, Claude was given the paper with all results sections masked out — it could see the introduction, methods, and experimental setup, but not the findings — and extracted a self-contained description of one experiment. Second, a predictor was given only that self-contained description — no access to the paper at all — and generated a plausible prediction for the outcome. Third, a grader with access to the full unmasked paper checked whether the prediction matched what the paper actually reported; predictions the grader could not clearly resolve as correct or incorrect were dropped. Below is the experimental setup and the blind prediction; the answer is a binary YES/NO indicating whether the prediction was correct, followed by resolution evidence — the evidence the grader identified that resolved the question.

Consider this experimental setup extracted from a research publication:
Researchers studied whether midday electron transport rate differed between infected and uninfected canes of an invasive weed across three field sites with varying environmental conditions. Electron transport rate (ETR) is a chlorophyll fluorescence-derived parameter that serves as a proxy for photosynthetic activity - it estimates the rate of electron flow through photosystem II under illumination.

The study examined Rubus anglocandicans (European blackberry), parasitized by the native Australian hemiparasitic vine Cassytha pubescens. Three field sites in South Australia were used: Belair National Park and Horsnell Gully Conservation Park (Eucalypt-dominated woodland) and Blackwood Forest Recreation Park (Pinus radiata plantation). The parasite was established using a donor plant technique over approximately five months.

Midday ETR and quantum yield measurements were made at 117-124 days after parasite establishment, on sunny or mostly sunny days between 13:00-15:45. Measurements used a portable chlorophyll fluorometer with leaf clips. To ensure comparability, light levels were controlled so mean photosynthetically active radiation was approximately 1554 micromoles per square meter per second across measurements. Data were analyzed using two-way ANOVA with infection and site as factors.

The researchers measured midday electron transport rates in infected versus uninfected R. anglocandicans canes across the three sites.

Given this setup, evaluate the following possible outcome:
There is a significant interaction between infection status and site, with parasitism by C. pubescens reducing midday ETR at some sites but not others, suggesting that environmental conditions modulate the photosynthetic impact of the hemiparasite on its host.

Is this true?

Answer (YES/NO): YES